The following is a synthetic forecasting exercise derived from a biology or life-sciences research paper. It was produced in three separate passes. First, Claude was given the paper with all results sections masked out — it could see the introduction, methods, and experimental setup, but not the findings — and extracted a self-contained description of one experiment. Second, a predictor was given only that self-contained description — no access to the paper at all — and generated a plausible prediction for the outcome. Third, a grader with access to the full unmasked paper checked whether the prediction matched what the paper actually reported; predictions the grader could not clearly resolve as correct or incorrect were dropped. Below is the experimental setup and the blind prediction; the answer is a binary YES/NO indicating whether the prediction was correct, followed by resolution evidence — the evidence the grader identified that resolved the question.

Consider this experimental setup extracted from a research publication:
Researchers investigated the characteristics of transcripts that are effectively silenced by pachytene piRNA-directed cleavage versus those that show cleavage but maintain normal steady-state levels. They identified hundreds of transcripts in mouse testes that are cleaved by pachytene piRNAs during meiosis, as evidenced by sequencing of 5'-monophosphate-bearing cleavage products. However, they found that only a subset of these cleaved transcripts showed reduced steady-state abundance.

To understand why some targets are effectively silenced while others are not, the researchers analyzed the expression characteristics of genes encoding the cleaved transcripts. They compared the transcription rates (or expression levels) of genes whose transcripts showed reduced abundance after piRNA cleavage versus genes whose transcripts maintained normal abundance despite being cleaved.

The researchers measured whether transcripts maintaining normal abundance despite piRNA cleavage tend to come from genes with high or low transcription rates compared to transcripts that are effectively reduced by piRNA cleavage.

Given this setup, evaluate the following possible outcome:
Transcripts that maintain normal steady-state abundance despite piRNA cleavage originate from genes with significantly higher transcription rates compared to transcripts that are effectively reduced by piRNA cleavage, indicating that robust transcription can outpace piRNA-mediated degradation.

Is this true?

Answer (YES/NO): YES